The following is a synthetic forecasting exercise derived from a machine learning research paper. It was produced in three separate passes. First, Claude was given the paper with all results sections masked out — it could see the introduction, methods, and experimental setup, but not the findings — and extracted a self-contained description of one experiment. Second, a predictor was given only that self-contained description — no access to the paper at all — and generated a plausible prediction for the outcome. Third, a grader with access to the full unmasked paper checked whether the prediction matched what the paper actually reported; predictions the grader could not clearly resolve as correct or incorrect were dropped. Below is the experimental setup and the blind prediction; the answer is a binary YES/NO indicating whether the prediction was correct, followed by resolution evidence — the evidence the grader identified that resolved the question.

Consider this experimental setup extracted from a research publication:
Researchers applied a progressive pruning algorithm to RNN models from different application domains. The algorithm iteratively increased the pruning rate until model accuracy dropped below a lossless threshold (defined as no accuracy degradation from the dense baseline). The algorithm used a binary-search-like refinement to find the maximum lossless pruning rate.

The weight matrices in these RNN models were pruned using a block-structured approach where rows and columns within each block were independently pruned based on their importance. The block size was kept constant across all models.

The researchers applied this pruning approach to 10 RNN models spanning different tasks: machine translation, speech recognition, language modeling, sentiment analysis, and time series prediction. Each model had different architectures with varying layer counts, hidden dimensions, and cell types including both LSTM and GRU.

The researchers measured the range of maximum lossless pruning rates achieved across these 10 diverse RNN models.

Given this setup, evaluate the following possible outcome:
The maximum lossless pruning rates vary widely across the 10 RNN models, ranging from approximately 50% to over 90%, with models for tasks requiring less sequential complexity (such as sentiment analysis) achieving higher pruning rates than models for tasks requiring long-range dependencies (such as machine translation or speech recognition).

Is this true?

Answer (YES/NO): NO